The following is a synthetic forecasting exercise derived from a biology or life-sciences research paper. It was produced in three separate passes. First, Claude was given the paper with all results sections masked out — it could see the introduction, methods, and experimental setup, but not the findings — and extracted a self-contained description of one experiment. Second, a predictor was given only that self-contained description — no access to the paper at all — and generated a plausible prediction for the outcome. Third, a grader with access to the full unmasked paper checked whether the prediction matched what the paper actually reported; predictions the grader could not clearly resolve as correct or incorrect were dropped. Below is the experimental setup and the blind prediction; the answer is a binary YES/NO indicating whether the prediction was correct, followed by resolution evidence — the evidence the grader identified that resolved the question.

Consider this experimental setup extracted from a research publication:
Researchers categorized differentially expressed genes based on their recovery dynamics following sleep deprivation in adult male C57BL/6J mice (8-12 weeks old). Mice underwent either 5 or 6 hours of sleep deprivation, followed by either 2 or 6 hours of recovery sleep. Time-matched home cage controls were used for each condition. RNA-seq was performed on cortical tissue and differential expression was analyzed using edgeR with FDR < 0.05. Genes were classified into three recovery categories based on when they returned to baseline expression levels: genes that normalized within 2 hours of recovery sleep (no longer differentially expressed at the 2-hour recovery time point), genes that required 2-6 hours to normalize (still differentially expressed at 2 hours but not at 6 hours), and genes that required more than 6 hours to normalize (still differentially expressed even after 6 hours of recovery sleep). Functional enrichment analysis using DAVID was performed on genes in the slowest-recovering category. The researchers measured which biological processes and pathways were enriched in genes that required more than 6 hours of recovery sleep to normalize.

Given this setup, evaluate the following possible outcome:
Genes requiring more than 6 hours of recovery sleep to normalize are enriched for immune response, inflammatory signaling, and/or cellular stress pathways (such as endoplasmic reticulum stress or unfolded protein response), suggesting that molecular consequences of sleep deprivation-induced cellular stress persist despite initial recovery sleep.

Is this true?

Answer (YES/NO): YES